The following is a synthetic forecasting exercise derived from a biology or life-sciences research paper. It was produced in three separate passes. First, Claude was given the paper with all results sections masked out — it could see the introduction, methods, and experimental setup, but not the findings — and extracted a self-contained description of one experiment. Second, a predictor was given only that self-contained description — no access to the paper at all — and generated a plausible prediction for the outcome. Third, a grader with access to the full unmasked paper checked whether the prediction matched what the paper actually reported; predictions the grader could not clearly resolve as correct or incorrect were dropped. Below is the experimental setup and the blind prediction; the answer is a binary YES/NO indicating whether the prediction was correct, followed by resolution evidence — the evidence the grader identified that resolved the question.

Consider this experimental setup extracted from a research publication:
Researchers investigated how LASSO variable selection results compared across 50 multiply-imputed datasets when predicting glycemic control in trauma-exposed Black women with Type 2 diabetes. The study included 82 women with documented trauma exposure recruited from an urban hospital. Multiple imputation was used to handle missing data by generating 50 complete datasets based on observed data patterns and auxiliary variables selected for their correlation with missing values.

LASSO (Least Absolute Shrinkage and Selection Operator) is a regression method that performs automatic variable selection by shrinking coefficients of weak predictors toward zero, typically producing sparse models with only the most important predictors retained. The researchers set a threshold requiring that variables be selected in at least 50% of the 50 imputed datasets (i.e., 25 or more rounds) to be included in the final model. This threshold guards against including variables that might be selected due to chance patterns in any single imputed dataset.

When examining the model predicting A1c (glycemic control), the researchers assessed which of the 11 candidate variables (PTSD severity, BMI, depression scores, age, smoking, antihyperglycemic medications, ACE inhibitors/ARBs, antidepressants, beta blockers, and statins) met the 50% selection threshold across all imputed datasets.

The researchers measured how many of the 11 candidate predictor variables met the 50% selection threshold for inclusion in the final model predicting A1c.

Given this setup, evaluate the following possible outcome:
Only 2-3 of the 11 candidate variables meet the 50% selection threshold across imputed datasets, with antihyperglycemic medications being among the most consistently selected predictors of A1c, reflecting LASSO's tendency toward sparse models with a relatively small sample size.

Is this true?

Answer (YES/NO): NO